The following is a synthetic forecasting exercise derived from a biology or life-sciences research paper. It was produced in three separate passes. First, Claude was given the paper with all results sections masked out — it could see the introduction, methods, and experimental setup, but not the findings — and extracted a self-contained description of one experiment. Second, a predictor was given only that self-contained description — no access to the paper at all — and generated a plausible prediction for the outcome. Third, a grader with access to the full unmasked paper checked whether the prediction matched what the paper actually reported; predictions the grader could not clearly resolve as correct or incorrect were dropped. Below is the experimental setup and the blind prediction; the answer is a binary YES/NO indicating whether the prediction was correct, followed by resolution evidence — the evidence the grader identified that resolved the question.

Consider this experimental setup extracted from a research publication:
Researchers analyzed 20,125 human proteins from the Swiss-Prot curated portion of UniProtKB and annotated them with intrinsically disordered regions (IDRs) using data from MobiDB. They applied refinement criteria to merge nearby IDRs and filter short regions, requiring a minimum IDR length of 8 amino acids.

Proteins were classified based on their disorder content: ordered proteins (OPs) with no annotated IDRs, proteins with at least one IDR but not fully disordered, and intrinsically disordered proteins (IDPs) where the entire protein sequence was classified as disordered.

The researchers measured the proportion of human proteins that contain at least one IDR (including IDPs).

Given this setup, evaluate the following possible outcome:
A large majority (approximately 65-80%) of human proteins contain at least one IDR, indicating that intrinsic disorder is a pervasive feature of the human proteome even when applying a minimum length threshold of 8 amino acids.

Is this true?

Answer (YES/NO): NO